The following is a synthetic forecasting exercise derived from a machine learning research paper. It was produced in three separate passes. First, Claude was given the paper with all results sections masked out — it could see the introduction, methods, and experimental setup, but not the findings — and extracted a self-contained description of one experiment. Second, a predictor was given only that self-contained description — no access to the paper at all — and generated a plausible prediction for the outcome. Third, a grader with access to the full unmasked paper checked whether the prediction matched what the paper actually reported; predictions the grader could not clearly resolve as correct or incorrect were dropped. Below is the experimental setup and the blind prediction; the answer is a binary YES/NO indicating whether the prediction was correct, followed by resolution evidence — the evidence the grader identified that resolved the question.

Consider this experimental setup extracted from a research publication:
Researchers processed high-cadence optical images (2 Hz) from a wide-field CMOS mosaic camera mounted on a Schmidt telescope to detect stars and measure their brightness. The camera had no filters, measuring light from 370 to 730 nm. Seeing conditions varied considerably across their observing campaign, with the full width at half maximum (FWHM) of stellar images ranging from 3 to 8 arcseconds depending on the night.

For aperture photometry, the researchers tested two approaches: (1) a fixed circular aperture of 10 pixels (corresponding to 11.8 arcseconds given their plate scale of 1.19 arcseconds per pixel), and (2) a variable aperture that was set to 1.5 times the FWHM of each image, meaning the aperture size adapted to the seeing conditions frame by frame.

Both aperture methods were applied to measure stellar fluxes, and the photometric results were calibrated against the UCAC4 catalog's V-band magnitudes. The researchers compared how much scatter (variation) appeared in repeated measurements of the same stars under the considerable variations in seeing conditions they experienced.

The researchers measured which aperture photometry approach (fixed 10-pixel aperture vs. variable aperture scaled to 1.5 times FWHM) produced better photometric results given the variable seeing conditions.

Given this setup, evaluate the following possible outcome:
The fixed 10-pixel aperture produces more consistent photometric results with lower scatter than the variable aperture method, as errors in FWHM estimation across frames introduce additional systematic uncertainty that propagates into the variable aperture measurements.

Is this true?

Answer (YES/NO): NO